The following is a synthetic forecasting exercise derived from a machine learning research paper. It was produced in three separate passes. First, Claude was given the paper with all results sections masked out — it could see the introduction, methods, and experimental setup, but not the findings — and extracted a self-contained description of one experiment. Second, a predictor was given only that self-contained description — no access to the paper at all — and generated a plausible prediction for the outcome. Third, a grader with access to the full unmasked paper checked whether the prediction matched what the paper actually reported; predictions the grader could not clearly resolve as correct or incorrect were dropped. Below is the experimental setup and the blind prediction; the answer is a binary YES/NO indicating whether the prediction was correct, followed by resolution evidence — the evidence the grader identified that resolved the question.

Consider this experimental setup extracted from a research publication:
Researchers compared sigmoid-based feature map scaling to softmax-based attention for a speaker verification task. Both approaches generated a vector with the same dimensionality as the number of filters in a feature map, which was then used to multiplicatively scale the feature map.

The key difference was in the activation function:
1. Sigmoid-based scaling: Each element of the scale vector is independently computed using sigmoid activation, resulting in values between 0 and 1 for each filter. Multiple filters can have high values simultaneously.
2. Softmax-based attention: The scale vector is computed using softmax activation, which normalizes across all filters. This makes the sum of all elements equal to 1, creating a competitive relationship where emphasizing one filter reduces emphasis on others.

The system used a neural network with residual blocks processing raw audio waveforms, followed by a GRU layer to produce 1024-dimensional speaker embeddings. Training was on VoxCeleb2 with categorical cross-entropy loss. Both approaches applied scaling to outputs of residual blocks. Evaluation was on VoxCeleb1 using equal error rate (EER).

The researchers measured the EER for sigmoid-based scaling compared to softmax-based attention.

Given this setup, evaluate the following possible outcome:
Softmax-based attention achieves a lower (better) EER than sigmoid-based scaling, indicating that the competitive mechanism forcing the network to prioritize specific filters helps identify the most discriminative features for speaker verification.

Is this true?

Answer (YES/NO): NO